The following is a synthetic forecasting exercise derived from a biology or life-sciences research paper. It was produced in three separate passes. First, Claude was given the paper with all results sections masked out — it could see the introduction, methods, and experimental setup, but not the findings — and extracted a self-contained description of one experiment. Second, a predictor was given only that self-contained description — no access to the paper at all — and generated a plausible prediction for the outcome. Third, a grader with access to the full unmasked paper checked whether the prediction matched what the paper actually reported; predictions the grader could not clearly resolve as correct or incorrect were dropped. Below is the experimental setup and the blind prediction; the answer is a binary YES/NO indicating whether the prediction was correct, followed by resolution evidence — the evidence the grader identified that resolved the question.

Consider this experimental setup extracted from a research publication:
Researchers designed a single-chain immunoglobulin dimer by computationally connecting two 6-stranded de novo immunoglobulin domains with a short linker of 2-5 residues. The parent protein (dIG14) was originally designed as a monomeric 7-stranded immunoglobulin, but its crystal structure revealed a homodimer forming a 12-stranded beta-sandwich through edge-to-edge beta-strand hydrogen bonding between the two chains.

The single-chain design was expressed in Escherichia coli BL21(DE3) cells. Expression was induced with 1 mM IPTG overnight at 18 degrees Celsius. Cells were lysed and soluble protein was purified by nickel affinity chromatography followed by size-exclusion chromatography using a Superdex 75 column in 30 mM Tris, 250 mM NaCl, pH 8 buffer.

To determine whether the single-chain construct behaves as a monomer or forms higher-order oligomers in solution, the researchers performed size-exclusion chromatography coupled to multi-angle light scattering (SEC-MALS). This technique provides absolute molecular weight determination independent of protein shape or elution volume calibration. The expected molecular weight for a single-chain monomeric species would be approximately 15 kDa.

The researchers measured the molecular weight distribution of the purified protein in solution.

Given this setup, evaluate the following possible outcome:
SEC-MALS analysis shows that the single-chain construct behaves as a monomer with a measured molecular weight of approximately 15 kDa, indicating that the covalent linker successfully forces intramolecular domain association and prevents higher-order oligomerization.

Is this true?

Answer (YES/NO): YES